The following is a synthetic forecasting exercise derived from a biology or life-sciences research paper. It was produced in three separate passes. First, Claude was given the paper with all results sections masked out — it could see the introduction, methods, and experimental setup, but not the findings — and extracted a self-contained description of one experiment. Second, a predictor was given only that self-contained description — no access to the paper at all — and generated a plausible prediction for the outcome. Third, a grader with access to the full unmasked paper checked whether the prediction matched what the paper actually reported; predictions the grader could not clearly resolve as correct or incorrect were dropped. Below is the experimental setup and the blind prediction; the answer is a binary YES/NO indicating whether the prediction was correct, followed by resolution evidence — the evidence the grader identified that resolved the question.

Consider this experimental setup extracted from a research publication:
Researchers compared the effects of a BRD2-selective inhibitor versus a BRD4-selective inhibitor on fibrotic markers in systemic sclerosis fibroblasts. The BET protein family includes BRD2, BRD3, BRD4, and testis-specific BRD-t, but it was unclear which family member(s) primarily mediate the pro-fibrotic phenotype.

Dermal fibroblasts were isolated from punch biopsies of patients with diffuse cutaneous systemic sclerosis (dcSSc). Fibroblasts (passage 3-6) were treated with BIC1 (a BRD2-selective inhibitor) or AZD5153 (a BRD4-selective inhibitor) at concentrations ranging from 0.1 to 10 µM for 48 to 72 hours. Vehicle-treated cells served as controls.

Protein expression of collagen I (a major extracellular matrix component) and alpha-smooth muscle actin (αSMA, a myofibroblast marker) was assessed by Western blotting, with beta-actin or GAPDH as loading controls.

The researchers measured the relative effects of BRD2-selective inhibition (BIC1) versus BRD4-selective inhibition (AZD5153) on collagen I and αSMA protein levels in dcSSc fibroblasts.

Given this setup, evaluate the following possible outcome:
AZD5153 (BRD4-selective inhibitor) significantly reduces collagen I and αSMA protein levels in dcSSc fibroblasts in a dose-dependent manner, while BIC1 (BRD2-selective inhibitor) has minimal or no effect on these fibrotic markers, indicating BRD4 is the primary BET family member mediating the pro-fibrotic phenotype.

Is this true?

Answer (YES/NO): NO